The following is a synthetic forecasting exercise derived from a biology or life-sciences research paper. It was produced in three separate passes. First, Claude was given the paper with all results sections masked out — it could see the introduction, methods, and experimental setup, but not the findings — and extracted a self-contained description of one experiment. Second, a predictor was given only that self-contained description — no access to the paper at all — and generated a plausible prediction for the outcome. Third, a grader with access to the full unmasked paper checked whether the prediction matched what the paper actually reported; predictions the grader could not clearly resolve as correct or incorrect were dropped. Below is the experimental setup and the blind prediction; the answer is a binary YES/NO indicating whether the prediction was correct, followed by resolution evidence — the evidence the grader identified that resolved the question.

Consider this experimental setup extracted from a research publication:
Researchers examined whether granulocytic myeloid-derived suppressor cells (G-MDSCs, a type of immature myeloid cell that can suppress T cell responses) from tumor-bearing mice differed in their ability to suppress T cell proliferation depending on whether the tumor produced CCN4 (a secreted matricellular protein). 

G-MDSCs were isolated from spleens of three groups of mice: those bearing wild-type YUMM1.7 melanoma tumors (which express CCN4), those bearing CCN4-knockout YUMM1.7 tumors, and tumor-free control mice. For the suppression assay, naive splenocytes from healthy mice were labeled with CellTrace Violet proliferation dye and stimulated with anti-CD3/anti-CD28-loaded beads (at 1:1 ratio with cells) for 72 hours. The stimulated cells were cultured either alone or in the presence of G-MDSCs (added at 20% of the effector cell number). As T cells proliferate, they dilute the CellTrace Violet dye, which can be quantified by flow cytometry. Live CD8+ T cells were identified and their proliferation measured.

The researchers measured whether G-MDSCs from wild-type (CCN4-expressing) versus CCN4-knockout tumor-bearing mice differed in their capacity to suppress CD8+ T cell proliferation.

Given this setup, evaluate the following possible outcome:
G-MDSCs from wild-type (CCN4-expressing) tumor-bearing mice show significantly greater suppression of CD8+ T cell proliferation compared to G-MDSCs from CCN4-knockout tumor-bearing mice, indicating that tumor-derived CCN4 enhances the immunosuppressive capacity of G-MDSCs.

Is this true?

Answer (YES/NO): YES